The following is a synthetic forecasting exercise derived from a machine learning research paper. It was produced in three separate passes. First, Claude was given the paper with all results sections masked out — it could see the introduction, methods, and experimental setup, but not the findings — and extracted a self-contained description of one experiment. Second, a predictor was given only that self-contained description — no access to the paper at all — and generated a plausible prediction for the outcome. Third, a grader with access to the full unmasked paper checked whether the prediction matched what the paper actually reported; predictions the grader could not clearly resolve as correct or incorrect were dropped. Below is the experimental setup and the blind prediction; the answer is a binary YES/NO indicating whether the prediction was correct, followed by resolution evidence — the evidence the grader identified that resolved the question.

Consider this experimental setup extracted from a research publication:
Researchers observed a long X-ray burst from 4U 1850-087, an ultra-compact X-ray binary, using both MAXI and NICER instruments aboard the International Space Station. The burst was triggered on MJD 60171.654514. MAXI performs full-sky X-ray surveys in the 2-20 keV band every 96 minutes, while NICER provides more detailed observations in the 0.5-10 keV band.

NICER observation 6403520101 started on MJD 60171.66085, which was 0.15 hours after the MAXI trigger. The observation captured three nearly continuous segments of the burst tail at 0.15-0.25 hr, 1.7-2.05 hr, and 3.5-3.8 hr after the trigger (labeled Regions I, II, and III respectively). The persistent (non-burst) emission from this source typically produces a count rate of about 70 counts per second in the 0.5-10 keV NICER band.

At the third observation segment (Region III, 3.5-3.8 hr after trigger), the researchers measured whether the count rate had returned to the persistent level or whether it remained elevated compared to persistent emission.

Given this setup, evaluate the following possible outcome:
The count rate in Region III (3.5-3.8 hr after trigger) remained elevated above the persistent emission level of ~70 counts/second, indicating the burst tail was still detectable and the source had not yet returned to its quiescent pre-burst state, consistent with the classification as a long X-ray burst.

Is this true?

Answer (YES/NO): YES